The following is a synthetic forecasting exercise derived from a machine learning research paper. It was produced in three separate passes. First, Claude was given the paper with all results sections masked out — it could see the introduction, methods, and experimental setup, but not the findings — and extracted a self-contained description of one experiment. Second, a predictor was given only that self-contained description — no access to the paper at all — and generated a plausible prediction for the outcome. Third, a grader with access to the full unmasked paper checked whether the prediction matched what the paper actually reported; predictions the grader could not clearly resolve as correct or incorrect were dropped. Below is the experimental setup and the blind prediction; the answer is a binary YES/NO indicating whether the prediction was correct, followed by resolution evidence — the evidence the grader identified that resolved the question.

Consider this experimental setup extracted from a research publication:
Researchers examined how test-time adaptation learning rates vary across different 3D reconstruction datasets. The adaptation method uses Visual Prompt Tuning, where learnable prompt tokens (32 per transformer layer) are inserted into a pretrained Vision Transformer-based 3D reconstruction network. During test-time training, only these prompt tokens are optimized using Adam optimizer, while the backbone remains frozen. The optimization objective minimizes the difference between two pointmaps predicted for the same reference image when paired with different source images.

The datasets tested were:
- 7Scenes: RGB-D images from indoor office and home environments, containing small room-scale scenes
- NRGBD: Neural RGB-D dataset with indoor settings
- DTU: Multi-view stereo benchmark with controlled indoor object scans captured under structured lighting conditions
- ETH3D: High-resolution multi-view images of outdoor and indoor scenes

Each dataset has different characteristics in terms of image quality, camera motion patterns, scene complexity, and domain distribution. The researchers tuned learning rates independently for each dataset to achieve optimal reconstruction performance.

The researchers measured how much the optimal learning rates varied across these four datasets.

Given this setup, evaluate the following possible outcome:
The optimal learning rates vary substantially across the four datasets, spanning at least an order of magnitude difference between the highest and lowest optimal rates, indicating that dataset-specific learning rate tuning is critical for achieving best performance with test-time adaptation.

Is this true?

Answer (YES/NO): NO